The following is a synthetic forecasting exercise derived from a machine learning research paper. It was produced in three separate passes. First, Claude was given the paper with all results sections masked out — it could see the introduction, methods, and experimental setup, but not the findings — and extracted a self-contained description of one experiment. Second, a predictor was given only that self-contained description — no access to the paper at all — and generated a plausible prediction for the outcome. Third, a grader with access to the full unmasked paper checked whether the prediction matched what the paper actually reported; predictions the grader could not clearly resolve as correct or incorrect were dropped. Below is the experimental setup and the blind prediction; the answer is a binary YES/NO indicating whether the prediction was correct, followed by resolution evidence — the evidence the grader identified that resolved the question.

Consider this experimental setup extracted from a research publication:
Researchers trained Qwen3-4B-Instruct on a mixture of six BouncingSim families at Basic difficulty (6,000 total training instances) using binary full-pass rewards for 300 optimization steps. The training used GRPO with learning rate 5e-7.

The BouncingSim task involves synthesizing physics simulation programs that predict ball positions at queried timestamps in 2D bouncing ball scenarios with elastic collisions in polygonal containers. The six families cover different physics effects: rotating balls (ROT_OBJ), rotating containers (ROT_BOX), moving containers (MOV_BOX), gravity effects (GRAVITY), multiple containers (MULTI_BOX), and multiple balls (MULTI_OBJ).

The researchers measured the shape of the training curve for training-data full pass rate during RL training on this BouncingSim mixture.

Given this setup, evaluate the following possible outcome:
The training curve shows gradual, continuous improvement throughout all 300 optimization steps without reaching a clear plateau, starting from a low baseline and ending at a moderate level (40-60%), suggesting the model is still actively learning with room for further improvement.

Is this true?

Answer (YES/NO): NO